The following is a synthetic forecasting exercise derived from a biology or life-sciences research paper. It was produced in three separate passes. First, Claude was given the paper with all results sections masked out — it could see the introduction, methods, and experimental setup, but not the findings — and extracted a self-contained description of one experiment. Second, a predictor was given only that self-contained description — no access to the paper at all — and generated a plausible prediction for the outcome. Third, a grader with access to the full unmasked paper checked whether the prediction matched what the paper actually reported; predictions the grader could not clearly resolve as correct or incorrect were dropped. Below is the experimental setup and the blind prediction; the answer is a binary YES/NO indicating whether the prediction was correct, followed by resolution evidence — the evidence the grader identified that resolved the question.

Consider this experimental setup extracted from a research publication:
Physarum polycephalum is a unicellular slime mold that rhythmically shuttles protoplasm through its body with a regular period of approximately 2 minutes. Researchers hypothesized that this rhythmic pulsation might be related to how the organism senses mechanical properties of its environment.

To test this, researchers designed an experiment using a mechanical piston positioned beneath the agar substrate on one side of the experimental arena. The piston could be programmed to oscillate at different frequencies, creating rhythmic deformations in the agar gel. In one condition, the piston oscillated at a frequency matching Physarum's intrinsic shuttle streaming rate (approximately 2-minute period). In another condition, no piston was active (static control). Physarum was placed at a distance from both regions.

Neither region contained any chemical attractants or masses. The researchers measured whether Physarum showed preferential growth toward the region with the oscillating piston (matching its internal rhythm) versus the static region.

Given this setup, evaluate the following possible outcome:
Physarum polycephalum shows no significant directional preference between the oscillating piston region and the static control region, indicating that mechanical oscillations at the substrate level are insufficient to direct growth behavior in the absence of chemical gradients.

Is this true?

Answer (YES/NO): NO